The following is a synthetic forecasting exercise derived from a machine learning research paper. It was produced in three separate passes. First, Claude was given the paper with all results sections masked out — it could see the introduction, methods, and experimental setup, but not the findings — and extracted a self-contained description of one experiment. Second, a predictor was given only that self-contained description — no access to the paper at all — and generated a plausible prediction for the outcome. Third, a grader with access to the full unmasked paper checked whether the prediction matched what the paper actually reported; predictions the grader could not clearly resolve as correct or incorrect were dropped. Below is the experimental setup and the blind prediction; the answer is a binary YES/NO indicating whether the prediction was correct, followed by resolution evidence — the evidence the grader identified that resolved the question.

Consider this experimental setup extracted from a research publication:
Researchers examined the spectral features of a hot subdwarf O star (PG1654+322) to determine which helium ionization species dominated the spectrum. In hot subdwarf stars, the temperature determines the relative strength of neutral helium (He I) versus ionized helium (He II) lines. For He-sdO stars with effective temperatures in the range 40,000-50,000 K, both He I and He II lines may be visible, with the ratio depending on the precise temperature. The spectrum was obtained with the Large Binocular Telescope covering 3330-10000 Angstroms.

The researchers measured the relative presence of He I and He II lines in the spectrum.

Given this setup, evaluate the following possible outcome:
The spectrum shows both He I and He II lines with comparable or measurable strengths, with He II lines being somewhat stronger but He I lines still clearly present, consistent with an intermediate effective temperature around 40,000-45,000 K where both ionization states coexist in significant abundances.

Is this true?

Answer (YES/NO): NO